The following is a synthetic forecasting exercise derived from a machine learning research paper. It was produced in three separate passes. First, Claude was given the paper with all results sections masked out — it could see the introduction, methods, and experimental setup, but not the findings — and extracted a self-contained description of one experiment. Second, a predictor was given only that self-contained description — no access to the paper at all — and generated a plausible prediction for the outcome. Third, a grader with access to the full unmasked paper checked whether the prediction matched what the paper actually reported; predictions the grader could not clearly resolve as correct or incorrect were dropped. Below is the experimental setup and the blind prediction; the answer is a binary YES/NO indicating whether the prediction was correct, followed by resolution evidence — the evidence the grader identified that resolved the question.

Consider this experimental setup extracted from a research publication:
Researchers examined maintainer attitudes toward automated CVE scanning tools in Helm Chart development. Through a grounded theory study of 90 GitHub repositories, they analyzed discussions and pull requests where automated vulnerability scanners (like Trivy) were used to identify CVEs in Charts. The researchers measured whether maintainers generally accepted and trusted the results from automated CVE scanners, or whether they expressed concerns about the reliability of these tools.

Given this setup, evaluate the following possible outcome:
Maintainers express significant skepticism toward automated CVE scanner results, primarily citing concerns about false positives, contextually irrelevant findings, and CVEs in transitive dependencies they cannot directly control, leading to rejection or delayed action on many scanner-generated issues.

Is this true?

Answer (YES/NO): YES